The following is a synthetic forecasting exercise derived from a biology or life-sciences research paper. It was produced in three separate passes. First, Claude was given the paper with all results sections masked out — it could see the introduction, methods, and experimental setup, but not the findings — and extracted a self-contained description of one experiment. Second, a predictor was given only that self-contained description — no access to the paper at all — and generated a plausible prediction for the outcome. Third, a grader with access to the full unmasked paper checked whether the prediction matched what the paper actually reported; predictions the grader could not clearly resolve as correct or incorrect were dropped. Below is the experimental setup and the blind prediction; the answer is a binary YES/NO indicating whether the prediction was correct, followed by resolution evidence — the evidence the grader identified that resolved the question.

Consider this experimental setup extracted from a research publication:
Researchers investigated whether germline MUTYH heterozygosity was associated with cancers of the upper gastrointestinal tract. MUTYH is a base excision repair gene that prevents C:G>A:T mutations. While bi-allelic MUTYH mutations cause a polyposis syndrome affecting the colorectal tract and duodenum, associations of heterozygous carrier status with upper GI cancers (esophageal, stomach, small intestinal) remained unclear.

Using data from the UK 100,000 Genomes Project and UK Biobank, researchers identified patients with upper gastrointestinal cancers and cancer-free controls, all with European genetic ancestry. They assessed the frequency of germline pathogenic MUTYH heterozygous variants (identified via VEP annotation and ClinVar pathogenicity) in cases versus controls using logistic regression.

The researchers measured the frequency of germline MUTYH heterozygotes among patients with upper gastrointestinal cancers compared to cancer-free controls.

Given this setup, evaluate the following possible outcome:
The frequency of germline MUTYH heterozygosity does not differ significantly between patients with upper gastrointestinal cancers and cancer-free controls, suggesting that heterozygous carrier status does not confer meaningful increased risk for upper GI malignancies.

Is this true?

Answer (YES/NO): YES